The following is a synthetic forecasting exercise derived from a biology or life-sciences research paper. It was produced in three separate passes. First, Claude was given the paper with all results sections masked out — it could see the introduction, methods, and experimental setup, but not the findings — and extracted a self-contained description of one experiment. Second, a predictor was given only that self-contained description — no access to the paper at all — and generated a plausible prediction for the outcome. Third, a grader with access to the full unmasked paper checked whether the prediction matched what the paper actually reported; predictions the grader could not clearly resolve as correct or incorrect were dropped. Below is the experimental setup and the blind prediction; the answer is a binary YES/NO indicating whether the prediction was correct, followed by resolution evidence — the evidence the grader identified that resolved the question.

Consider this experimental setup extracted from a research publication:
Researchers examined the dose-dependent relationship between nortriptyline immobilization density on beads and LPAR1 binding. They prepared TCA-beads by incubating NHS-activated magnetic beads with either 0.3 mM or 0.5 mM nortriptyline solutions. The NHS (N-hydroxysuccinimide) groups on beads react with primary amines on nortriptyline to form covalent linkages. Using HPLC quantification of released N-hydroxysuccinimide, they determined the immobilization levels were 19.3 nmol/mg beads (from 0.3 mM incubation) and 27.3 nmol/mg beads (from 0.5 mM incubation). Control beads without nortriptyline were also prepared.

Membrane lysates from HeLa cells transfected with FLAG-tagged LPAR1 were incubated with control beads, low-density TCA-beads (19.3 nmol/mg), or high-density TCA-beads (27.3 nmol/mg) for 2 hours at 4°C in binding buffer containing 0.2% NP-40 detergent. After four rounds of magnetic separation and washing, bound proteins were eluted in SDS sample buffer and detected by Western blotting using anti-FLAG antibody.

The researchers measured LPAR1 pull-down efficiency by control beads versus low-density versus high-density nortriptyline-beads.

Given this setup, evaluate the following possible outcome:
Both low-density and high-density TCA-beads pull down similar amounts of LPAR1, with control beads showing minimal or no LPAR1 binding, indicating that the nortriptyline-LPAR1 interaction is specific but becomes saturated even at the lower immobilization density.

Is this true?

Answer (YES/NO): NO